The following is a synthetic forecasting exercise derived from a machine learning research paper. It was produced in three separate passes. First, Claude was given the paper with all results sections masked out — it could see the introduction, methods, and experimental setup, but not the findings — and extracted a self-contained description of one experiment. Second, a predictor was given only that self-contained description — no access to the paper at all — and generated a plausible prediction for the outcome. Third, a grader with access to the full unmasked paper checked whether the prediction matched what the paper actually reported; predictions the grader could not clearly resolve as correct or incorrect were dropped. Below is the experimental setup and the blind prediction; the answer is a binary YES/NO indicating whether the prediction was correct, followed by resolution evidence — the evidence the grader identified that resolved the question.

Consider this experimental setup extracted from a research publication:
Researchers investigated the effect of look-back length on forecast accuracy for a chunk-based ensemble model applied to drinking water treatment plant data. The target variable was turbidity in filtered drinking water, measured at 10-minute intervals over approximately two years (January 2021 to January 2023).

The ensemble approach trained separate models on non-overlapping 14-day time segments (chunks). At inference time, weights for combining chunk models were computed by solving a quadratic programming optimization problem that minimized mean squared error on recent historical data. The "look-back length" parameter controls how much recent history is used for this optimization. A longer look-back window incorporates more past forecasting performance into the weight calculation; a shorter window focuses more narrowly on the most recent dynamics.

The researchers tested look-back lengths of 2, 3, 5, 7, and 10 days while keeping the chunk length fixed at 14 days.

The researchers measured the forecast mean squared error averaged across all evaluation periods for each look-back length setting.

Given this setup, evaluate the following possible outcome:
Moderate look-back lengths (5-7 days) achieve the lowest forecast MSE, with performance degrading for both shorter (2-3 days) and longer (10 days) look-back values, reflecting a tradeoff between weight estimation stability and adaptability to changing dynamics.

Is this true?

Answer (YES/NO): NO